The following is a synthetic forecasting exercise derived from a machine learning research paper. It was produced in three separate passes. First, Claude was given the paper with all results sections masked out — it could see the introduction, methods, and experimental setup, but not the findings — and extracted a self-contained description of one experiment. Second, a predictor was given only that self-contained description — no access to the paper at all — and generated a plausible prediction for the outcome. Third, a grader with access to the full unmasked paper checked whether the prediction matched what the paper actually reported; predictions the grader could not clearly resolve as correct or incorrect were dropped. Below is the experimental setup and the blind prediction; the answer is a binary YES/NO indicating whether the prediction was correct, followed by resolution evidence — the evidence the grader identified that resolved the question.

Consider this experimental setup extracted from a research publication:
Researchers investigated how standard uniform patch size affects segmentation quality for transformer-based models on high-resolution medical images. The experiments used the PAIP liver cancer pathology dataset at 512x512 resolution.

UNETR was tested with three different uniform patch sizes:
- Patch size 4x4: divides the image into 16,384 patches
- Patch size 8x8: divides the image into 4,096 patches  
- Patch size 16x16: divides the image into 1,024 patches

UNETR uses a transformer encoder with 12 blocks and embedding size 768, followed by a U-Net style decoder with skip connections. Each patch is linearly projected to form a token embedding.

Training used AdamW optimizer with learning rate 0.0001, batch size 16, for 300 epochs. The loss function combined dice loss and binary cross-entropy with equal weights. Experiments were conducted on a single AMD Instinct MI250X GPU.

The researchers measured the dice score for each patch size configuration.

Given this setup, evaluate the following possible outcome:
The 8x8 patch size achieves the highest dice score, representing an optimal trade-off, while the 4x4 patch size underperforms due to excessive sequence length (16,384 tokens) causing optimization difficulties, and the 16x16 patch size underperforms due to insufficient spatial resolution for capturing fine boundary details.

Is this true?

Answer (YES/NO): NO